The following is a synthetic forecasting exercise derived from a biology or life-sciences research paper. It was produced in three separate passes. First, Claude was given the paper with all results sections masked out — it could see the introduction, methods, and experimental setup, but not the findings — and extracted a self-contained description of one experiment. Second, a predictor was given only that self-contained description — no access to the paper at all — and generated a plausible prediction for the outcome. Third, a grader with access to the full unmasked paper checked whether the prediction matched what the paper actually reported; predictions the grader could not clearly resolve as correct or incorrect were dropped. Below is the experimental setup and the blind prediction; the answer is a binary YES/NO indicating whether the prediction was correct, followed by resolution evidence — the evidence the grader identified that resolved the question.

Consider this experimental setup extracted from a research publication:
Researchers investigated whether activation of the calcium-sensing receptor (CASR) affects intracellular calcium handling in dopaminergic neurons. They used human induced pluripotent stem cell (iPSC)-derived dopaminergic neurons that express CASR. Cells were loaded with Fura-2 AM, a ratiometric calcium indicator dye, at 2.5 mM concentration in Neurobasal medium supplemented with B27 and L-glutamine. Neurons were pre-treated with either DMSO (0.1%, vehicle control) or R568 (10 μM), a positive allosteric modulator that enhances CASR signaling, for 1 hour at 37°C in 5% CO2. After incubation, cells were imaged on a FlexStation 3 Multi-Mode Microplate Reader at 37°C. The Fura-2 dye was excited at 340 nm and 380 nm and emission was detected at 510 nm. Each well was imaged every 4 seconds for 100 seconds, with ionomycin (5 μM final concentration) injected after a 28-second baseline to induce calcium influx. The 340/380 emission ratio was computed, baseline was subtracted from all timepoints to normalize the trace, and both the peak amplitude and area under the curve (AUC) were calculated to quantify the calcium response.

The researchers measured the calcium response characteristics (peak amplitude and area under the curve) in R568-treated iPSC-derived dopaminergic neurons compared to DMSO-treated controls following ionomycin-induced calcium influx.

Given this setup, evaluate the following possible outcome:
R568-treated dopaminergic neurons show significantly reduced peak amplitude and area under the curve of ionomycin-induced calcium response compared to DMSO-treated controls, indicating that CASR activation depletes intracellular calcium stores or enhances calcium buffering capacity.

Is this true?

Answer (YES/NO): NO